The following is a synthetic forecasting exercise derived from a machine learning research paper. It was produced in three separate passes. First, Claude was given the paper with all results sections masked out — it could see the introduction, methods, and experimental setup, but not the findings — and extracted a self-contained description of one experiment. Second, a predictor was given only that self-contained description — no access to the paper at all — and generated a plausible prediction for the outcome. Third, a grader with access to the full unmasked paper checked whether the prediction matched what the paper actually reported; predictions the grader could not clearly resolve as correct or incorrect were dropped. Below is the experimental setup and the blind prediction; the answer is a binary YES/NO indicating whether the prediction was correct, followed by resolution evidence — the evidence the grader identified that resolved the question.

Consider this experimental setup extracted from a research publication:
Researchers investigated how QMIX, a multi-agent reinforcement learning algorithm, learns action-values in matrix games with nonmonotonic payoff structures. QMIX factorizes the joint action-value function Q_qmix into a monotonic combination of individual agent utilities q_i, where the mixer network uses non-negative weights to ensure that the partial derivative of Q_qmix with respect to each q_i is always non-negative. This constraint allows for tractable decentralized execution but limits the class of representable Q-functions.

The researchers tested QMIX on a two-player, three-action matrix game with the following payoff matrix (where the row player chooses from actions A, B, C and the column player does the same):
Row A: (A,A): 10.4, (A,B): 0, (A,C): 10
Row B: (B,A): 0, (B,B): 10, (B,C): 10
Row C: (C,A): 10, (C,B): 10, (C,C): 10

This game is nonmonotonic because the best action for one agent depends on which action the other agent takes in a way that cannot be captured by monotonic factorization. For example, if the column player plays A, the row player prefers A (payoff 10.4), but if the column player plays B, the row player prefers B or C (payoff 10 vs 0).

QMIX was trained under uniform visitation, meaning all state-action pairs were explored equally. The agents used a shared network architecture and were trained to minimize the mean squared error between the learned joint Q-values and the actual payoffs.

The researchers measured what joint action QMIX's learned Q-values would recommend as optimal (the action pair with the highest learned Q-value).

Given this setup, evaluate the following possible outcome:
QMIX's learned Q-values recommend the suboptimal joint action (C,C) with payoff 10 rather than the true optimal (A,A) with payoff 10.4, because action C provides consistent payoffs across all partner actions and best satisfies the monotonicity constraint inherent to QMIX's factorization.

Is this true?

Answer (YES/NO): YES